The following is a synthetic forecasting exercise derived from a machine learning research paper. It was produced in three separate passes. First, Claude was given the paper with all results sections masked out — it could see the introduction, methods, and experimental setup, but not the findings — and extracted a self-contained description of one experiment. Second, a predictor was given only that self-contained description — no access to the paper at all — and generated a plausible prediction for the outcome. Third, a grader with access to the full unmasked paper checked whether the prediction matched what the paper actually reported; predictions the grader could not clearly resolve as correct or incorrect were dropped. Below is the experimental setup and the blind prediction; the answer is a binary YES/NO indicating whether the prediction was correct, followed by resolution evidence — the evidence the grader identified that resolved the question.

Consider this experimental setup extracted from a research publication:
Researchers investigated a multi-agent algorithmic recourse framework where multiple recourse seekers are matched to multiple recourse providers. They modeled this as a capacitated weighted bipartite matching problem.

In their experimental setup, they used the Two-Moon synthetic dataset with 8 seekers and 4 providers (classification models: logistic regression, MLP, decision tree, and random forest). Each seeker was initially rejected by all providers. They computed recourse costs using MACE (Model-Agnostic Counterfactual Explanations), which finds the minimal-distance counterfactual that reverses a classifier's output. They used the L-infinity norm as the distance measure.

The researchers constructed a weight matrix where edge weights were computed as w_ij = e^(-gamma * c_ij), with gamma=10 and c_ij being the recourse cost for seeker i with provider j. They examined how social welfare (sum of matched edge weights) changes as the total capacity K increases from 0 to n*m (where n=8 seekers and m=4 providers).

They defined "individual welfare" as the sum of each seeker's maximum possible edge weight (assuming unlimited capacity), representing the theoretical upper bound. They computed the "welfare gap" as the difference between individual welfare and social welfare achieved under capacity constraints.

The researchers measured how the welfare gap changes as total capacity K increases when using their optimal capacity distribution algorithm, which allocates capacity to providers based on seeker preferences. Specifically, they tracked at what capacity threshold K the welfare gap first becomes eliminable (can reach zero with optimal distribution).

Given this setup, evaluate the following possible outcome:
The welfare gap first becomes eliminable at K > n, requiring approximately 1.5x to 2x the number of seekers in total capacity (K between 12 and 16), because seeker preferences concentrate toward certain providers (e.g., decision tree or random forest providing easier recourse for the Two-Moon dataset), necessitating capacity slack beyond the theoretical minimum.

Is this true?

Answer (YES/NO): NO